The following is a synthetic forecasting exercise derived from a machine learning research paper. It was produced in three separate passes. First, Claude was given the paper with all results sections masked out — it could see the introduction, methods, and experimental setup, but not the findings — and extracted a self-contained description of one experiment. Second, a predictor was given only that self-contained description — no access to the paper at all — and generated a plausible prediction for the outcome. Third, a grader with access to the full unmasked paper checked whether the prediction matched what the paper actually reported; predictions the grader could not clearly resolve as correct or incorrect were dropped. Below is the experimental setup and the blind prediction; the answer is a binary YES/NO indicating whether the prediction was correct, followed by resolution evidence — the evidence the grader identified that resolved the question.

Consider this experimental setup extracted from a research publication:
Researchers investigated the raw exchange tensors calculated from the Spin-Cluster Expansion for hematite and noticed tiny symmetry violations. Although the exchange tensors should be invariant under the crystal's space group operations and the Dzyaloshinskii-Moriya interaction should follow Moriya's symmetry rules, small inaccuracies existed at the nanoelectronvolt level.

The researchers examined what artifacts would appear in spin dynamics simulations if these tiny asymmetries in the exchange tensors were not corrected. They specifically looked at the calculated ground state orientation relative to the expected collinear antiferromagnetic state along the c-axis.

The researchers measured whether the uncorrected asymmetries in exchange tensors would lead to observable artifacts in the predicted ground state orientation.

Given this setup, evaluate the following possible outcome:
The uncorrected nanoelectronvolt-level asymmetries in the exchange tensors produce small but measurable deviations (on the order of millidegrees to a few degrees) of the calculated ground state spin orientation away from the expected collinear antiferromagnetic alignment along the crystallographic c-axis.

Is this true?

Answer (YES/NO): YES